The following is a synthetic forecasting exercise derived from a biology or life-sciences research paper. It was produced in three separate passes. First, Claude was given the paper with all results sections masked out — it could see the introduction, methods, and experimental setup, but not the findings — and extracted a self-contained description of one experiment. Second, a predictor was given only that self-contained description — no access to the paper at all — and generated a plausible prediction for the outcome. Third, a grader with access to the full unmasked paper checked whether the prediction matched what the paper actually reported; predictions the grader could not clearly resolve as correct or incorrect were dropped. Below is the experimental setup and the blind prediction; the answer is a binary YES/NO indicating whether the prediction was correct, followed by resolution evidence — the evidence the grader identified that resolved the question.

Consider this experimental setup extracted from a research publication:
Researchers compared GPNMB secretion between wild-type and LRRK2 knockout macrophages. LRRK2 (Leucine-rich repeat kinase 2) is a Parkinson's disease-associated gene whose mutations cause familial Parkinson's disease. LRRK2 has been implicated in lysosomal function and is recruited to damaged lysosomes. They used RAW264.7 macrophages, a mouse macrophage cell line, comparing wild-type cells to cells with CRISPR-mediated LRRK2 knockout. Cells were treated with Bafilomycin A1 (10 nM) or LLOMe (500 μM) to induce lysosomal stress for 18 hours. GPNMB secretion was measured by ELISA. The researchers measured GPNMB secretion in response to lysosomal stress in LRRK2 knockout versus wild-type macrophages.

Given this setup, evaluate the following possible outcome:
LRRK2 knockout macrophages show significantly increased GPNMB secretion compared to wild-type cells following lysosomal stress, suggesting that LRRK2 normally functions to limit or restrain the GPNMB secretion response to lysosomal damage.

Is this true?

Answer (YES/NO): NO